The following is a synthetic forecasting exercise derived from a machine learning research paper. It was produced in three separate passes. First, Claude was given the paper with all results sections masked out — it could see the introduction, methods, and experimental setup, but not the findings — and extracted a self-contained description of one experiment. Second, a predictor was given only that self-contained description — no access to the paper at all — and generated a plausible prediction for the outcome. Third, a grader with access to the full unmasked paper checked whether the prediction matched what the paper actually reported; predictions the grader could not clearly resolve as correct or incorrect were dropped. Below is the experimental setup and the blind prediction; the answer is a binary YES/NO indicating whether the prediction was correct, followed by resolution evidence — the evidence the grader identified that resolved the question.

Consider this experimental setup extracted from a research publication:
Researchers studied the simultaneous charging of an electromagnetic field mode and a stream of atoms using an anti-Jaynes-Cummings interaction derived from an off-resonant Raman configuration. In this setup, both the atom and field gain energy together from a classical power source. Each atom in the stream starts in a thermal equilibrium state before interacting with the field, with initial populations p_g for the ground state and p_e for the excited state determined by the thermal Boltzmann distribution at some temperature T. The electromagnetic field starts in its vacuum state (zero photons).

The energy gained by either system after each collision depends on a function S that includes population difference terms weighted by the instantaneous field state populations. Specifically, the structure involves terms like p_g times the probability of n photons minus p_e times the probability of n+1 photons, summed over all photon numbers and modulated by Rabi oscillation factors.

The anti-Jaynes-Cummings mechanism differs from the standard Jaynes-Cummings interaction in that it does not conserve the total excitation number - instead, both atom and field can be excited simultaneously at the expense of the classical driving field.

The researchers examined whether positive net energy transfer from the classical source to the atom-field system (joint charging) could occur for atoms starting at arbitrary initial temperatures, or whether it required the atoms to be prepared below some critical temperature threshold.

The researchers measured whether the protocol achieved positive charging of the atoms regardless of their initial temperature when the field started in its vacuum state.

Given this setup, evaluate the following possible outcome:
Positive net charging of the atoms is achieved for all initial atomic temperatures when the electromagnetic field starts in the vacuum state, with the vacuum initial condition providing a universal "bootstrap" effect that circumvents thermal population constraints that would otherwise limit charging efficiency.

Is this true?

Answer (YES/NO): YES